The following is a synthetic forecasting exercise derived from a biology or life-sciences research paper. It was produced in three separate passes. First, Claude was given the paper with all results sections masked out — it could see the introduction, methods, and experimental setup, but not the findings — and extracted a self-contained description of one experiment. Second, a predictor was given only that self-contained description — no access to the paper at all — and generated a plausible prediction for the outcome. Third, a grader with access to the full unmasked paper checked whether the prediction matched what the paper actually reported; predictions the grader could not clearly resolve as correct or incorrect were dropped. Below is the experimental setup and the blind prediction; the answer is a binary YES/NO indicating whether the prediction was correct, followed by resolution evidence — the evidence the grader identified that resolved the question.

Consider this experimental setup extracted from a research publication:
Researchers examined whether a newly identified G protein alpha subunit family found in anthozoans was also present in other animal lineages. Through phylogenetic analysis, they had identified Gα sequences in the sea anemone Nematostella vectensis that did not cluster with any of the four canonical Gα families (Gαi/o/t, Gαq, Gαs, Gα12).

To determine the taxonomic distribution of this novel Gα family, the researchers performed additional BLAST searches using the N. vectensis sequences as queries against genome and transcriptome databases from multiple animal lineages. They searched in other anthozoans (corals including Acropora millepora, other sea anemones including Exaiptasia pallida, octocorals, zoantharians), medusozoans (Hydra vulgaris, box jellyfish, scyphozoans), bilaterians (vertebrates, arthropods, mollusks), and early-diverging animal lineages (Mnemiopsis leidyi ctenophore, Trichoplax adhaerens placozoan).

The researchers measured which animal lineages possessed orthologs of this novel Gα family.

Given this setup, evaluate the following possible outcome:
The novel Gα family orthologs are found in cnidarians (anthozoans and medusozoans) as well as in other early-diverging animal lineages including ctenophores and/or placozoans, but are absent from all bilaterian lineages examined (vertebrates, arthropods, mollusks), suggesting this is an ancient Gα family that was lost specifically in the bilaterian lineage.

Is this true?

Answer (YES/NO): NO